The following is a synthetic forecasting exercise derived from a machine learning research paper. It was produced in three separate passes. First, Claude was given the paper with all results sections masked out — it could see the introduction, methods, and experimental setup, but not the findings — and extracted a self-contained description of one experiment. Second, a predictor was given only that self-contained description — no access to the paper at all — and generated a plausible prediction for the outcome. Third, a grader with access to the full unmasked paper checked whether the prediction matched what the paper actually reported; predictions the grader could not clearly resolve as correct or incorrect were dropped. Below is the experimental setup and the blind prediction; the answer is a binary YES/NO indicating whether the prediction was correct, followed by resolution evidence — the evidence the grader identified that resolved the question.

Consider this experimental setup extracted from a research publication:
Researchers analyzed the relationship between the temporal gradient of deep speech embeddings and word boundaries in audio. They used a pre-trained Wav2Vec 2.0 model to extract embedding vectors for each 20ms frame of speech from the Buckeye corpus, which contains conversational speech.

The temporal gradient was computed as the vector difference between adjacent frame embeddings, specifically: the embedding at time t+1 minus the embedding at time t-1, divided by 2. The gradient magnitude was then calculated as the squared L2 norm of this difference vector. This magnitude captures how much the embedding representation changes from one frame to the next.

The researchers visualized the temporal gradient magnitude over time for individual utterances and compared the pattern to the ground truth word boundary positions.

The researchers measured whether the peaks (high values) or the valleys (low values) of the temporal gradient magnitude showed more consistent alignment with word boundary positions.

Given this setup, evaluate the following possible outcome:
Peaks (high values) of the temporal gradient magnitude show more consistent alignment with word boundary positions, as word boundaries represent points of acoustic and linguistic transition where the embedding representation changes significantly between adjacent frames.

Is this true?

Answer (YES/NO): NO